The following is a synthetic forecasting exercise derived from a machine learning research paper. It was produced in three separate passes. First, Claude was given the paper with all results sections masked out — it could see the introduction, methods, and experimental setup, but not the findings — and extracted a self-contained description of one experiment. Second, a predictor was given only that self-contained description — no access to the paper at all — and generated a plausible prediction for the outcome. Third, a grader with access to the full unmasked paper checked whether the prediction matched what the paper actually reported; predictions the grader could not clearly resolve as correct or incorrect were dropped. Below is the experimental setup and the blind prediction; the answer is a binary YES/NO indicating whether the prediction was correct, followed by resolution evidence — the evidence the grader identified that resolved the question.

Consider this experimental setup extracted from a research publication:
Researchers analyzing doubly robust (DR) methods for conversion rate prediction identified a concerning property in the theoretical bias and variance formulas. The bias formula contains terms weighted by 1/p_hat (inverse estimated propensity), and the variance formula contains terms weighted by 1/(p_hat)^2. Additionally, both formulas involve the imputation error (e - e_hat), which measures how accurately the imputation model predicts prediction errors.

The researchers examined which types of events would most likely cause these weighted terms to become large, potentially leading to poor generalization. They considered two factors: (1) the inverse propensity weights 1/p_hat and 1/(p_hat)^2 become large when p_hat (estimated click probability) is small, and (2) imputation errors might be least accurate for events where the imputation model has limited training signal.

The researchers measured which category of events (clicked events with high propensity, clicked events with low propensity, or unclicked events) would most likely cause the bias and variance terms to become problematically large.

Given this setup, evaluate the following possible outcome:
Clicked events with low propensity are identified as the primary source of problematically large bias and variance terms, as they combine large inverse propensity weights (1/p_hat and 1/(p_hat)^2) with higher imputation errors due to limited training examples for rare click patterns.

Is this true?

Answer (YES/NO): NO